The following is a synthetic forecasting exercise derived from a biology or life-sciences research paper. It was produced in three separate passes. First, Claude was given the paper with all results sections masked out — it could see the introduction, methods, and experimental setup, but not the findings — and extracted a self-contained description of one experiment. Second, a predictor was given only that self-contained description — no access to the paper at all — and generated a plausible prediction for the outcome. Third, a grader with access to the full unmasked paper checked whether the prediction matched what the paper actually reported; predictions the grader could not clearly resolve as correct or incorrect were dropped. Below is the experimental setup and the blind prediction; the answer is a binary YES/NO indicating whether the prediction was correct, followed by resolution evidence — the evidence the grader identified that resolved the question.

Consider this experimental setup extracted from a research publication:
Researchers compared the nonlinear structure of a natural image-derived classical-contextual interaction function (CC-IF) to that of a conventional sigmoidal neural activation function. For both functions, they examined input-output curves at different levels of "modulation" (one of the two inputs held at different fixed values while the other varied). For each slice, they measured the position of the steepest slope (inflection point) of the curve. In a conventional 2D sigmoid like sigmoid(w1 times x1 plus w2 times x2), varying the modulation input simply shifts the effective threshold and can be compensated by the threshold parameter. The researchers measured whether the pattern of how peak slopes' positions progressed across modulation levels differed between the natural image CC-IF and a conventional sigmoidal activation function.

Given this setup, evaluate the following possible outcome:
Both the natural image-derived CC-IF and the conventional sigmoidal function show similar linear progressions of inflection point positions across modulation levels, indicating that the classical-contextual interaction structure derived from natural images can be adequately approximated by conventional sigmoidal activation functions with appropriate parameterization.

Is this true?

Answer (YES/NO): NO